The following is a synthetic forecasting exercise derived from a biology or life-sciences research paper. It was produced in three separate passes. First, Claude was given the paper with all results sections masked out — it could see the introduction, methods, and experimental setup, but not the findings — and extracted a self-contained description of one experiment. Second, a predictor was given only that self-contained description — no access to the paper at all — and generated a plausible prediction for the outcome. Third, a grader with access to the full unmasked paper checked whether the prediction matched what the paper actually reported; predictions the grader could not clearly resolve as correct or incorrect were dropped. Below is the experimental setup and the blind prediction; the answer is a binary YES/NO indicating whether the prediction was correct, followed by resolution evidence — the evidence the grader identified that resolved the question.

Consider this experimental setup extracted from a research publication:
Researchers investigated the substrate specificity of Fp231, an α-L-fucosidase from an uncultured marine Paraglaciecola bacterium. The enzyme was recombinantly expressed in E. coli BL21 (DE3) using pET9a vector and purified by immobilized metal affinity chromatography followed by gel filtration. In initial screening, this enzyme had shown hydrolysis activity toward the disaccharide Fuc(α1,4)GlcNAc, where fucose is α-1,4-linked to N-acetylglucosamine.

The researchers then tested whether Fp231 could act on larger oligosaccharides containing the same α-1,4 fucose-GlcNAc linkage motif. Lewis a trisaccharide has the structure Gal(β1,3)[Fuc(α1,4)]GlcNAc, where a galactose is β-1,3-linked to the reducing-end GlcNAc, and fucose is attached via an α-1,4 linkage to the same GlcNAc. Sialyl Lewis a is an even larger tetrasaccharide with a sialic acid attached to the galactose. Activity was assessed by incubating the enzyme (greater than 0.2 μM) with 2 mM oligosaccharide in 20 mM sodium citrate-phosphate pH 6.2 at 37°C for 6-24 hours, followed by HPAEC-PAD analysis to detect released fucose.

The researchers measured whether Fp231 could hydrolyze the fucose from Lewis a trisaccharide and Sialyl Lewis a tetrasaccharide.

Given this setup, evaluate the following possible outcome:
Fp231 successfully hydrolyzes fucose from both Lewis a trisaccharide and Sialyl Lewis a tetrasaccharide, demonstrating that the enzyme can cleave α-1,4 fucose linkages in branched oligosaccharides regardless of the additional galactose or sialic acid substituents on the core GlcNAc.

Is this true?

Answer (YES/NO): NO